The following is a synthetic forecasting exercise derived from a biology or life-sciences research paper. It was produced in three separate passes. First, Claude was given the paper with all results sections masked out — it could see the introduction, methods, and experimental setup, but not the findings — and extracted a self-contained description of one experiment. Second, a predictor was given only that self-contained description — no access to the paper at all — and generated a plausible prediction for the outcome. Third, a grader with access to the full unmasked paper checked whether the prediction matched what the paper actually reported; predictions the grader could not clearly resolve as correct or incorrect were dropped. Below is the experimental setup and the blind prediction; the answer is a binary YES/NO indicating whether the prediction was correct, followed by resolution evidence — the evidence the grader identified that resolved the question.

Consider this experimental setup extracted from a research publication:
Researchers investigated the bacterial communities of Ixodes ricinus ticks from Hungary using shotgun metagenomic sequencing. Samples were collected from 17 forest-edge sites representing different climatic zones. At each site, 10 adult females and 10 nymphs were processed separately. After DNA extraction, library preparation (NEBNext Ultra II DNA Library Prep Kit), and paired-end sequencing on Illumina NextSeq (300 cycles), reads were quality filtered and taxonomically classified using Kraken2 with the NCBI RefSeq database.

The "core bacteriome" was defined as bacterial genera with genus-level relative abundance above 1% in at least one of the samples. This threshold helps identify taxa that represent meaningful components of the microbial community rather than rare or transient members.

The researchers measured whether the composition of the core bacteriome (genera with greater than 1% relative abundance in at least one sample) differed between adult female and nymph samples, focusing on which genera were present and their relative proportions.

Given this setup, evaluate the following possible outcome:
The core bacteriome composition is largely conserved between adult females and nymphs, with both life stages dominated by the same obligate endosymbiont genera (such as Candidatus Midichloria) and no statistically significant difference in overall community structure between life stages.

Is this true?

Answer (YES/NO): NO